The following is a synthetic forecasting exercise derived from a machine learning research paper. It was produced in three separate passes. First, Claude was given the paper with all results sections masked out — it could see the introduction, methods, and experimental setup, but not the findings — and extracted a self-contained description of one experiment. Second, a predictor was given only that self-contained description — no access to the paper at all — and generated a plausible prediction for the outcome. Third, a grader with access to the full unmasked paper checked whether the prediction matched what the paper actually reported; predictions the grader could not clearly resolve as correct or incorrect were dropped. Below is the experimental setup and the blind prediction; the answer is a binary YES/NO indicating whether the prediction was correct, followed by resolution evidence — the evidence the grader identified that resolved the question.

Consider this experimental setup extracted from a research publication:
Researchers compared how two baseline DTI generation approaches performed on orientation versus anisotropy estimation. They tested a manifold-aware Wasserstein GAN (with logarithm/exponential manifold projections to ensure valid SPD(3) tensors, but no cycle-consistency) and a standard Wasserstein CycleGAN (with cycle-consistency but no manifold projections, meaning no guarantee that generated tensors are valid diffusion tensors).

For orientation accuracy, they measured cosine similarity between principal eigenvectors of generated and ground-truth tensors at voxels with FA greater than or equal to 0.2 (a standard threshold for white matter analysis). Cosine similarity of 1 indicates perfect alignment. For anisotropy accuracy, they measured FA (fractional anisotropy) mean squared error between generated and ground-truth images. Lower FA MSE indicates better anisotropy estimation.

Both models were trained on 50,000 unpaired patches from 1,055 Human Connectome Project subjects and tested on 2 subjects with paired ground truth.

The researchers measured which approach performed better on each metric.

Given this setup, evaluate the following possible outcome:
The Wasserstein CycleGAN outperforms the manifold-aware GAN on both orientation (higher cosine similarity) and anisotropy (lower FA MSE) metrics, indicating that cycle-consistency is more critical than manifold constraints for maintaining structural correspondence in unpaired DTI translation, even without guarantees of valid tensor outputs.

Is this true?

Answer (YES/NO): NO